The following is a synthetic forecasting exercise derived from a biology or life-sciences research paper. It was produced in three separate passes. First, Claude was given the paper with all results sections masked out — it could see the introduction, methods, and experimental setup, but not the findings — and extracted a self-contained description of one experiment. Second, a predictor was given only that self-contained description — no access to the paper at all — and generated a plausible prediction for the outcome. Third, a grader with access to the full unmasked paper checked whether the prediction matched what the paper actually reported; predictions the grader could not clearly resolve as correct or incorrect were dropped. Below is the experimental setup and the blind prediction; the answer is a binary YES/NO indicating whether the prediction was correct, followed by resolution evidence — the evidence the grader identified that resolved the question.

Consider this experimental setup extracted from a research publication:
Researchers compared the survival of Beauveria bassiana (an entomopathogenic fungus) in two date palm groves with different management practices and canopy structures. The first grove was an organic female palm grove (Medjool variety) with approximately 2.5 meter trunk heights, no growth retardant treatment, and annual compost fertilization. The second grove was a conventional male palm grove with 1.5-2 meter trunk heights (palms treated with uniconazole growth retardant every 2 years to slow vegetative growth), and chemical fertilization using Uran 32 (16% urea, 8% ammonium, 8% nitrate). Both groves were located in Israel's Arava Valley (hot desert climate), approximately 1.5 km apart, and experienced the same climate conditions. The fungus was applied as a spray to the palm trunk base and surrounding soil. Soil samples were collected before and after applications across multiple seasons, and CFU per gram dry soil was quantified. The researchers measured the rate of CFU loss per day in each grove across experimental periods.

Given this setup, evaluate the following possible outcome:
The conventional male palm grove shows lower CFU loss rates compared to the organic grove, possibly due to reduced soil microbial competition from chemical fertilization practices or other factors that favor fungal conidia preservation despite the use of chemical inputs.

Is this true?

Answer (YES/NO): NO